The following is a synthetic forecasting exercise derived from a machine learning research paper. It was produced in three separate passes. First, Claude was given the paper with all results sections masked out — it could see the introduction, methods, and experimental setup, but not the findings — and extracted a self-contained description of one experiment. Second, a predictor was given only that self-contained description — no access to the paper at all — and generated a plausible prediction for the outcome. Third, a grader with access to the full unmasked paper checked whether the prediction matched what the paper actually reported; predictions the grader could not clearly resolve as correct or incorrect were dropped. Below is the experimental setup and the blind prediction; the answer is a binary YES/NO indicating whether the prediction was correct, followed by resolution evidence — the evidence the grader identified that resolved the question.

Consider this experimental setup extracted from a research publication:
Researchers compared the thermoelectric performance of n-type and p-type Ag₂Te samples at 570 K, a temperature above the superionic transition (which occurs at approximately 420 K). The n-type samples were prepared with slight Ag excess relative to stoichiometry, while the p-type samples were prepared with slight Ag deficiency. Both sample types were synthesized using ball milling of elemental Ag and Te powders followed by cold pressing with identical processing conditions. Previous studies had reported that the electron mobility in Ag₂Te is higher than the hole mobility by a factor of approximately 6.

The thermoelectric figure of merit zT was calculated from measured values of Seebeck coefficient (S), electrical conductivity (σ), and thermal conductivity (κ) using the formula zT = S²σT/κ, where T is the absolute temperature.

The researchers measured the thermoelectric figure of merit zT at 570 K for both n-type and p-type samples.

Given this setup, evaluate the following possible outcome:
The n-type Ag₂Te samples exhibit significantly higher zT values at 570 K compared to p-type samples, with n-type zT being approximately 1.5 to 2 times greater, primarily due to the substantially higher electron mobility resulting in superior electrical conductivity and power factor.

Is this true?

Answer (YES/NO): YES